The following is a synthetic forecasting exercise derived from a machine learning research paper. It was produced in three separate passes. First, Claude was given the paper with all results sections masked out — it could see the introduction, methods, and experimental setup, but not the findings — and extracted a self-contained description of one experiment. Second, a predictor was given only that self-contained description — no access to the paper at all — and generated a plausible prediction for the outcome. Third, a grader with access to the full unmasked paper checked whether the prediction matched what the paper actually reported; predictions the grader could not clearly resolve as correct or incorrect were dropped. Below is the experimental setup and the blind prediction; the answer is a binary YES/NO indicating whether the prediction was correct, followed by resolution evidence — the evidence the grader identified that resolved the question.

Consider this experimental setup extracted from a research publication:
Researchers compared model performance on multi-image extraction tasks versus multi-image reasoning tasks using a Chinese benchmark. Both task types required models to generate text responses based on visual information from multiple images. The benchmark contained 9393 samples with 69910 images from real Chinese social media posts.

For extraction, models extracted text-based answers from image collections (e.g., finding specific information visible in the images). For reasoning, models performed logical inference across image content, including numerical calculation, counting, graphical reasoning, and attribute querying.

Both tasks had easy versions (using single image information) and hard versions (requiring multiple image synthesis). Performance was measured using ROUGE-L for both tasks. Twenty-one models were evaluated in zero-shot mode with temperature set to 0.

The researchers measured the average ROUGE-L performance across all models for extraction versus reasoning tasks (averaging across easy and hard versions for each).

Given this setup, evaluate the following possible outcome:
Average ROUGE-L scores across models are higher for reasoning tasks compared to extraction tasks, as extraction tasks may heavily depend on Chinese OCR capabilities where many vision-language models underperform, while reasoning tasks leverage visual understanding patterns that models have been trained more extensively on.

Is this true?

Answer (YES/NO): NO